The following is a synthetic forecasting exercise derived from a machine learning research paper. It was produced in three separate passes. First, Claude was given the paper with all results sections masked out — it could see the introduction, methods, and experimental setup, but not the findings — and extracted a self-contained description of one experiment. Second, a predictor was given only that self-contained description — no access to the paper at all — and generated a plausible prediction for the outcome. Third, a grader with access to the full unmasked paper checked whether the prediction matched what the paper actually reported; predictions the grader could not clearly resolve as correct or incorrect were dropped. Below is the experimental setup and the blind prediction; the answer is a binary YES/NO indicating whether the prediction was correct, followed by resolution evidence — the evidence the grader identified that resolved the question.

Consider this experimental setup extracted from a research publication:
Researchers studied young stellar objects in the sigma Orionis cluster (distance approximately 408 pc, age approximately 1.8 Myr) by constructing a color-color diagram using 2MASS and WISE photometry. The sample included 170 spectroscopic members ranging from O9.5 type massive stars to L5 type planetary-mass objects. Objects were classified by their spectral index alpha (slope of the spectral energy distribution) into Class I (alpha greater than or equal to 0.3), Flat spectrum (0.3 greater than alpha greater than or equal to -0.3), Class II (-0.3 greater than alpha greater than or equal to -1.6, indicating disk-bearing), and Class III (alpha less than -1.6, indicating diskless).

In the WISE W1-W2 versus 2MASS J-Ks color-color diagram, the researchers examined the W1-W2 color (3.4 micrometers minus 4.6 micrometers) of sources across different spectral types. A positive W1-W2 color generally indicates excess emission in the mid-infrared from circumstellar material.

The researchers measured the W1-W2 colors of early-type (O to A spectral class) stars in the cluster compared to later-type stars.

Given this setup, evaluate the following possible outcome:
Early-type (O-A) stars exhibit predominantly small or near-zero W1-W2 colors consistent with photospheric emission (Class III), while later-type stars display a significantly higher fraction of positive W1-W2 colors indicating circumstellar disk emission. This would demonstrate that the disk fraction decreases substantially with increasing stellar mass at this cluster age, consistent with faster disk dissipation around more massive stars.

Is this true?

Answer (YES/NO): NO